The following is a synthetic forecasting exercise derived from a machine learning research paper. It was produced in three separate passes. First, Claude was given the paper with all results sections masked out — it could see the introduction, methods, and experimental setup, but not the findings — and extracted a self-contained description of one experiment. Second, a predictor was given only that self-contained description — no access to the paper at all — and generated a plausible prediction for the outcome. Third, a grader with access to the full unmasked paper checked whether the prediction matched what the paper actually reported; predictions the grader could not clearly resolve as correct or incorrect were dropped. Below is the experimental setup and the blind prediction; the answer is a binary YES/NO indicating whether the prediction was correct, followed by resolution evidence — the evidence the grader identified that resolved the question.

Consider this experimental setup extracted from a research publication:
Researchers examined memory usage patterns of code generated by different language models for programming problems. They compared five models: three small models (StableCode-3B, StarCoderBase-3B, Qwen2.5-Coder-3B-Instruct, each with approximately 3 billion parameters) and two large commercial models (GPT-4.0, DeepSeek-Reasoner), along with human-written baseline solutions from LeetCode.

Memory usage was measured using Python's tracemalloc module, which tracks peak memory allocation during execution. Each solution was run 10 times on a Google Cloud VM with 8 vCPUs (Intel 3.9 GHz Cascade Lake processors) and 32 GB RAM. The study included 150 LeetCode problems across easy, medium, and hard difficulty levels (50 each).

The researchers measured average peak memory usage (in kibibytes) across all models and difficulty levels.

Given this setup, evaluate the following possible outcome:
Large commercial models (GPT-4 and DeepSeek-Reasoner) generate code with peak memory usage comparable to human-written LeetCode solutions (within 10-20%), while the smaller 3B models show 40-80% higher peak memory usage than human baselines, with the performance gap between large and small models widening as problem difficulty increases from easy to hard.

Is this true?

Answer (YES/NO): NO